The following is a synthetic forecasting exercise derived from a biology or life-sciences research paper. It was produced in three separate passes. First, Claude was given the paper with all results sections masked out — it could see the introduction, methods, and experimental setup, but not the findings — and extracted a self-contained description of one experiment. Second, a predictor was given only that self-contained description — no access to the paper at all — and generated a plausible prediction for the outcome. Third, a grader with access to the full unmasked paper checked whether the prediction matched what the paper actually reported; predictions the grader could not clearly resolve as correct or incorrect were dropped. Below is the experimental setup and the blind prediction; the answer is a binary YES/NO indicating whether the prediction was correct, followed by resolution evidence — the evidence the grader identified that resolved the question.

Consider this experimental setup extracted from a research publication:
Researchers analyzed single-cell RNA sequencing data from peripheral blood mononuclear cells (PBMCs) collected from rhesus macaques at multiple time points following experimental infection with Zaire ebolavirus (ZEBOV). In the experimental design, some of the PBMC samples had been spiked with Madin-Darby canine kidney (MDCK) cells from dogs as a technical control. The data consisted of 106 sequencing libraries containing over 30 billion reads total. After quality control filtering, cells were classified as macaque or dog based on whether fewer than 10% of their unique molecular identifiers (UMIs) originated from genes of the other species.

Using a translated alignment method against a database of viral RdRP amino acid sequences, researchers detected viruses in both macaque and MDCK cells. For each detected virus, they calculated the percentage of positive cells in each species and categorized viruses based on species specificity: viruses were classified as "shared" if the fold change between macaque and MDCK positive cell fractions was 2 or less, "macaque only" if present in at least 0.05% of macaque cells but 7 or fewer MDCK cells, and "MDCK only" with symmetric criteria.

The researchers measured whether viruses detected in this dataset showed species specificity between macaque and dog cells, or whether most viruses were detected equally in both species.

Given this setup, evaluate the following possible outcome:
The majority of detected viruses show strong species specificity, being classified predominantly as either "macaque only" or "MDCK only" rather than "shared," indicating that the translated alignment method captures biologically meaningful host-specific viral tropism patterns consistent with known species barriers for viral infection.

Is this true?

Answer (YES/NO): NO